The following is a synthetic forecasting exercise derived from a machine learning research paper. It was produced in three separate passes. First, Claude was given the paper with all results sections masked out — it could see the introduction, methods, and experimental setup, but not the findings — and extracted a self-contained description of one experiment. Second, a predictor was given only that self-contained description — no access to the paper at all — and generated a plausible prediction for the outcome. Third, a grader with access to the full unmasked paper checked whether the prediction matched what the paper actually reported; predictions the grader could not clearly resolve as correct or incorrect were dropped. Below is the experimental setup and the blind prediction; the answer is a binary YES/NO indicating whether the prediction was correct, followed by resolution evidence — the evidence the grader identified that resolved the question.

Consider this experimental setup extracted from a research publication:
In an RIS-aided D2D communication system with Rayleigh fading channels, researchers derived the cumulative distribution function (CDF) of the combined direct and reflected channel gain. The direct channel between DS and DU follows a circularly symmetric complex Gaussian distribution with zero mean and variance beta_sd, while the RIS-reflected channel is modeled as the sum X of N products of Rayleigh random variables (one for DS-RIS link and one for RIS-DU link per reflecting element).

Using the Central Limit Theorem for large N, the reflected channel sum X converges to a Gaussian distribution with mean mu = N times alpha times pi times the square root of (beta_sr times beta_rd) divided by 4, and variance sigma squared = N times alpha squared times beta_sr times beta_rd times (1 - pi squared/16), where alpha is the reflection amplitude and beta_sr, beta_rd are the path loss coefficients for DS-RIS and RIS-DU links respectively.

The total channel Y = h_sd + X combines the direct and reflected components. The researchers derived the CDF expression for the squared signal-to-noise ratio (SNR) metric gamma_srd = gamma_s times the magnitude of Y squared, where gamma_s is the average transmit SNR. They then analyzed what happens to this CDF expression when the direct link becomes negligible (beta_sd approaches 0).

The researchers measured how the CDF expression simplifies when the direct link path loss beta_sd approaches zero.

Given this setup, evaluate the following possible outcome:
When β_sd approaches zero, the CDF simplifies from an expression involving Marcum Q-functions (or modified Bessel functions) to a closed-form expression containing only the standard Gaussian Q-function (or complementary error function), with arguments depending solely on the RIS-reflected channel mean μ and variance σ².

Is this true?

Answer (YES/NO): NO